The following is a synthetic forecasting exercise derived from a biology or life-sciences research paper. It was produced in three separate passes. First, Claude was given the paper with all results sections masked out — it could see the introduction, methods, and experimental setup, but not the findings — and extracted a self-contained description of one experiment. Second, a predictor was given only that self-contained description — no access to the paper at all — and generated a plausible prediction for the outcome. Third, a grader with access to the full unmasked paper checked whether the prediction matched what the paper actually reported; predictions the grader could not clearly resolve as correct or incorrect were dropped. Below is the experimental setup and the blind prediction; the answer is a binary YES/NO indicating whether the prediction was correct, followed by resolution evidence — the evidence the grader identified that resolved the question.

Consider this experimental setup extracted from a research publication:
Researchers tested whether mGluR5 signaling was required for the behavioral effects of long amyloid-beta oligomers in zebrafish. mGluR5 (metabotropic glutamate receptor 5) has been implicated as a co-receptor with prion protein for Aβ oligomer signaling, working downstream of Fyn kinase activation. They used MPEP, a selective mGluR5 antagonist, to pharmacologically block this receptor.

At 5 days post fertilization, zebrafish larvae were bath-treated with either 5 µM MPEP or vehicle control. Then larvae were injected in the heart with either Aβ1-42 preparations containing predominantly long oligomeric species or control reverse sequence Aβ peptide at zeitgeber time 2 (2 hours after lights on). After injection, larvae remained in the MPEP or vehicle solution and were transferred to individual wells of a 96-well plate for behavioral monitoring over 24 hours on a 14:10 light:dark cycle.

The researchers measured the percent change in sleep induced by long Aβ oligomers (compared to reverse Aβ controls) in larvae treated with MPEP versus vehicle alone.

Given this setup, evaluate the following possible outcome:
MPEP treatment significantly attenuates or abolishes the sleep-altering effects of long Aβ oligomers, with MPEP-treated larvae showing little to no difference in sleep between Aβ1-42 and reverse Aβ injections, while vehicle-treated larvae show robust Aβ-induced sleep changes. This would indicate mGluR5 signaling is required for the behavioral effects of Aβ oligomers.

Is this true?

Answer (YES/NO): NO